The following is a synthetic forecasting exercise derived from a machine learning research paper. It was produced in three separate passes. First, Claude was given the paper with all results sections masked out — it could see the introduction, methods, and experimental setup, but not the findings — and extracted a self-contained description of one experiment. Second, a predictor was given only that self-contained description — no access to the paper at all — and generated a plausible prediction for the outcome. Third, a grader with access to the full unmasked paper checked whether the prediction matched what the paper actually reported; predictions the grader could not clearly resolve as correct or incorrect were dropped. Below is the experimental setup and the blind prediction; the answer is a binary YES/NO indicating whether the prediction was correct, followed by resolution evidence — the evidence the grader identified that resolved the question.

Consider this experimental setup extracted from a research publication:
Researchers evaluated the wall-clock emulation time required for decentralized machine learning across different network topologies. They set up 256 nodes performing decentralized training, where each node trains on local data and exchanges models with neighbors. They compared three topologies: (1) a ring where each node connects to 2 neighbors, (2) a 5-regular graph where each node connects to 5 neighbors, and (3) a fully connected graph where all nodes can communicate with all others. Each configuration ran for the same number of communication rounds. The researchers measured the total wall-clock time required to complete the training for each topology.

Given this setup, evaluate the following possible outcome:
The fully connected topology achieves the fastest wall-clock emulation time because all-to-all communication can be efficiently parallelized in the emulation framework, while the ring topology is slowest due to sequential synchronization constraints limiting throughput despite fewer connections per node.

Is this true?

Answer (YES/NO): NO